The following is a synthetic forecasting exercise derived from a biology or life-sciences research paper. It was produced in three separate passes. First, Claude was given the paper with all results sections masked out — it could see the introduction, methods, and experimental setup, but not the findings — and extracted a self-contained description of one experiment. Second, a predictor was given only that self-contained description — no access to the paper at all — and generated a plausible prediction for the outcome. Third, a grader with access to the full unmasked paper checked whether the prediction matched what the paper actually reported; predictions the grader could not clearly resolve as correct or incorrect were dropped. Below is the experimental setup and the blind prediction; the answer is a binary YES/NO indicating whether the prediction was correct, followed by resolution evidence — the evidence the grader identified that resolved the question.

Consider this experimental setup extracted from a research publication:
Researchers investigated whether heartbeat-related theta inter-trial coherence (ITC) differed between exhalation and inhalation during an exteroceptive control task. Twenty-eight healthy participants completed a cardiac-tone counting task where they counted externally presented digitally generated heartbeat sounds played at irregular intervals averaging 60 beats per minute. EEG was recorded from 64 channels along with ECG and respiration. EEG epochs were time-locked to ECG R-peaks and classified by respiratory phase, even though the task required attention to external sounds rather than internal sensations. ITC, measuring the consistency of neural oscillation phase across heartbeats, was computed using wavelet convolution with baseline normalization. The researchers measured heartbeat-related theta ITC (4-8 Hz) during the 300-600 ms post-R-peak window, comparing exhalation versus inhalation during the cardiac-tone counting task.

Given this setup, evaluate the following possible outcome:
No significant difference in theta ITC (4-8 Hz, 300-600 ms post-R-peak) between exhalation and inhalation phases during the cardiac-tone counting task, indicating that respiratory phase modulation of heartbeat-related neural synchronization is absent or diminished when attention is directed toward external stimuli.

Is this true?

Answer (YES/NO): YES